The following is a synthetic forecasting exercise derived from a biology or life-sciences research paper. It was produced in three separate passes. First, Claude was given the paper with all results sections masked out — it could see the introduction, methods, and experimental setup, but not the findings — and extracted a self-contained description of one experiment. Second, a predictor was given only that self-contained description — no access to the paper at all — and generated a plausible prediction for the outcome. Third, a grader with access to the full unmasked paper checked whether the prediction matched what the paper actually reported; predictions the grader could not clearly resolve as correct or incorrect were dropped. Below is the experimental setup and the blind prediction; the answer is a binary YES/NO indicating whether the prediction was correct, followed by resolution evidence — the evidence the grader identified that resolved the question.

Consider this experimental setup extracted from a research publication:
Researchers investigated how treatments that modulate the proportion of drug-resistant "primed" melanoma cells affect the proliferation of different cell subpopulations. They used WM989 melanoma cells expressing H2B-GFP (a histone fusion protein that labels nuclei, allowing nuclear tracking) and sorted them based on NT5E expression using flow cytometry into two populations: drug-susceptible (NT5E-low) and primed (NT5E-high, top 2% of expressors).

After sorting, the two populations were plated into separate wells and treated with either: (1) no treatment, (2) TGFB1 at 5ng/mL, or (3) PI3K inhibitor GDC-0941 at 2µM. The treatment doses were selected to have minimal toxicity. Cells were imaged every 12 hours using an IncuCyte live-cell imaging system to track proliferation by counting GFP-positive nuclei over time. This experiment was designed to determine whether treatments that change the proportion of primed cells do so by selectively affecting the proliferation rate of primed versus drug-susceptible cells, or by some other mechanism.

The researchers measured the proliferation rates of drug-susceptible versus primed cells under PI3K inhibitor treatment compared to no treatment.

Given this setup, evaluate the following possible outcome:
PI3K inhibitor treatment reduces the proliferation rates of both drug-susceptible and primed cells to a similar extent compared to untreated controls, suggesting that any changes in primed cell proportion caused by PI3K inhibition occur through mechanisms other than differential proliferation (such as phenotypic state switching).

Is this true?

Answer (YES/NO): YES